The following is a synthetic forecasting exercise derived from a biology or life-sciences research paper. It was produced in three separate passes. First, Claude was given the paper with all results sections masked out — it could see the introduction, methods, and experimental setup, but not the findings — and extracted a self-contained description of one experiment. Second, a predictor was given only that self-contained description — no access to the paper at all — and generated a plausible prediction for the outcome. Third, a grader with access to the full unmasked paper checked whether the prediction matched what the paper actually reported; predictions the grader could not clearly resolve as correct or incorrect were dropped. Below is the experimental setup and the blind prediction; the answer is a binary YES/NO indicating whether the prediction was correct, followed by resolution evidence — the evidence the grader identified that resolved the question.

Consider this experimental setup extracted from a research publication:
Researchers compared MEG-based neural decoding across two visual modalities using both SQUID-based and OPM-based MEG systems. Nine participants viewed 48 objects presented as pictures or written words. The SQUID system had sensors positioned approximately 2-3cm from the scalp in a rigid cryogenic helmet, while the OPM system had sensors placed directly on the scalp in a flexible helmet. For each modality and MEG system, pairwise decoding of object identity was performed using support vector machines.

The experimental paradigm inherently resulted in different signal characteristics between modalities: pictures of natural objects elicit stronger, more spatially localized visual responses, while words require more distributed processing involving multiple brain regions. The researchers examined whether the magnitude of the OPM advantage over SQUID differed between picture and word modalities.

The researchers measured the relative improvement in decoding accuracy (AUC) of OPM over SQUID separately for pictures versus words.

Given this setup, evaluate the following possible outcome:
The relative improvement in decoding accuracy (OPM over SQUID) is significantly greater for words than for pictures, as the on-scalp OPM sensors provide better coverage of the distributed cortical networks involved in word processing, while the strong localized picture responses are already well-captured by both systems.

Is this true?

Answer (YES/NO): YES